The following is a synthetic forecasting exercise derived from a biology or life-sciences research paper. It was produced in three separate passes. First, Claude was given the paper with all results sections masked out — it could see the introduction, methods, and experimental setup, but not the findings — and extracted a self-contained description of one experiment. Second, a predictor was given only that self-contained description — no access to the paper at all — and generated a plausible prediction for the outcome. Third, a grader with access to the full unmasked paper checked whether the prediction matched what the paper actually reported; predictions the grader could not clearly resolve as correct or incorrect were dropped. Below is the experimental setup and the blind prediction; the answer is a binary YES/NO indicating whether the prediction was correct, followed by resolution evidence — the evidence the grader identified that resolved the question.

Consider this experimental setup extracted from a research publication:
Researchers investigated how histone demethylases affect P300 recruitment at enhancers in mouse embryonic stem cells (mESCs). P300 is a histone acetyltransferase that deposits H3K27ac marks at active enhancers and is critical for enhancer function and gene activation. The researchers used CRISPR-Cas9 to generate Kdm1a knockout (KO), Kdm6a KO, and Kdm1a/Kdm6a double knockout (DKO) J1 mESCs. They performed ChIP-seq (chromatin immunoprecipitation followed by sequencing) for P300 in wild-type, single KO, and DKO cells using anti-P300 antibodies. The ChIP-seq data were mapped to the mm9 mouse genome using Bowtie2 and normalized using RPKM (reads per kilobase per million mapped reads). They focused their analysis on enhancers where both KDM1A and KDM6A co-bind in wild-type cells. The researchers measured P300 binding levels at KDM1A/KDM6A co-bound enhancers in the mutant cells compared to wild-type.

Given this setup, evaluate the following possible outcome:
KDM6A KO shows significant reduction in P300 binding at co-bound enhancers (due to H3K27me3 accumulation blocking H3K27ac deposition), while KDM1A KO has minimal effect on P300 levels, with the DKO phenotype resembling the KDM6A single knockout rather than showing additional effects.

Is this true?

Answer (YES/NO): NO